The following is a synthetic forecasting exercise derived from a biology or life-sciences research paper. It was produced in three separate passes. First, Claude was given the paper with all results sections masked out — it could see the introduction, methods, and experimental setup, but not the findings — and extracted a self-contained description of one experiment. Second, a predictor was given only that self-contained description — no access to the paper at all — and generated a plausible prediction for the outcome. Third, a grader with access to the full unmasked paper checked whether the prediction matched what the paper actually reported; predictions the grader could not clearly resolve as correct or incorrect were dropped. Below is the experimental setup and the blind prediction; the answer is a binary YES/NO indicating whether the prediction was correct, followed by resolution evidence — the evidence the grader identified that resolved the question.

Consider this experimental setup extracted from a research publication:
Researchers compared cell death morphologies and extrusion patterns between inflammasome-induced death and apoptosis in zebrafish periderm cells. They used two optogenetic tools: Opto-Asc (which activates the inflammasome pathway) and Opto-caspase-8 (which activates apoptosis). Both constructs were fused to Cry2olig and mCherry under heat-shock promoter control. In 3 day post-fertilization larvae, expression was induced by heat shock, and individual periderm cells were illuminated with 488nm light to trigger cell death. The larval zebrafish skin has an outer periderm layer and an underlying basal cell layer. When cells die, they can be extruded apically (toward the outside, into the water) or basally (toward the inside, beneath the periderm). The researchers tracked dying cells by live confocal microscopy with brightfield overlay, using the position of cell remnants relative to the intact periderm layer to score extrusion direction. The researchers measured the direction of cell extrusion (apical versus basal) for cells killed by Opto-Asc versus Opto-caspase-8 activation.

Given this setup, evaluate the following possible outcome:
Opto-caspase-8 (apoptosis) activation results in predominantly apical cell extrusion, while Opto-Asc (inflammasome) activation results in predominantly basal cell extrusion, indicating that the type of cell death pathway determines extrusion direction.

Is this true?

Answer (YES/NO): NO